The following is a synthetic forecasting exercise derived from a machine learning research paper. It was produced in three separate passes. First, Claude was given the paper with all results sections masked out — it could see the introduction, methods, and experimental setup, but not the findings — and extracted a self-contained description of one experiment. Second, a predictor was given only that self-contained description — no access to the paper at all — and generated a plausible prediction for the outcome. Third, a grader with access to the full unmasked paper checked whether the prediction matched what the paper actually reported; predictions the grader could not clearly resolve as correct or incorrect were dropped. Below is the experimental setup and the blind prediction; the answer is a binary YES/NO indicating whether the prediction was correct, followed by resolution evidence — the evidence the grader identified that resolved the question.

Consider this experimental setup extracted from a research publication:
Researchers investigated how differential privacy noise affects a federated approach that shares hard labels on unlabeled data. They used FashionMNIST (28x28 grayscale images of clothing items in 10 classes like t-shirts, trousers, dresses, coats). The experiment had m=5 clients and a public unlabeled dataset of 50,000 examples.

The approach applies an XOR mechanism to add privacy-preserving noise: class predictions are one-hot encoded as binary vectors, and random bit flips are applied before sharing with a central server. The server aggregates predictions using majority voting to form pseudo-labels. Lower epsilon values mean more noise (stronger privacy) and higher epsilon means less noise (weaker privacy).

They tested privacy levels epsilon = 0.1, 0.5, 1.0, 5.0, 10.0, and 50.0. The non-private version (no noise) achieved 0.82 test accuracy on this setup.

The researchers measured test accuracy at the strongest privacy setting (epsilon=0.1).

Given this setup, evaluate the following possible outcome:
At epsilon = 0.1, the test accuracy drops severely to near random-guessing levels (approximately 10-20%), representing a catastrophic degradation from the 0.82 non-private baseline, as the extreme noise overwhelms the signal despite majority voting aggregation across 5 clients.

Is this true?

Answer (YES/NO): NO